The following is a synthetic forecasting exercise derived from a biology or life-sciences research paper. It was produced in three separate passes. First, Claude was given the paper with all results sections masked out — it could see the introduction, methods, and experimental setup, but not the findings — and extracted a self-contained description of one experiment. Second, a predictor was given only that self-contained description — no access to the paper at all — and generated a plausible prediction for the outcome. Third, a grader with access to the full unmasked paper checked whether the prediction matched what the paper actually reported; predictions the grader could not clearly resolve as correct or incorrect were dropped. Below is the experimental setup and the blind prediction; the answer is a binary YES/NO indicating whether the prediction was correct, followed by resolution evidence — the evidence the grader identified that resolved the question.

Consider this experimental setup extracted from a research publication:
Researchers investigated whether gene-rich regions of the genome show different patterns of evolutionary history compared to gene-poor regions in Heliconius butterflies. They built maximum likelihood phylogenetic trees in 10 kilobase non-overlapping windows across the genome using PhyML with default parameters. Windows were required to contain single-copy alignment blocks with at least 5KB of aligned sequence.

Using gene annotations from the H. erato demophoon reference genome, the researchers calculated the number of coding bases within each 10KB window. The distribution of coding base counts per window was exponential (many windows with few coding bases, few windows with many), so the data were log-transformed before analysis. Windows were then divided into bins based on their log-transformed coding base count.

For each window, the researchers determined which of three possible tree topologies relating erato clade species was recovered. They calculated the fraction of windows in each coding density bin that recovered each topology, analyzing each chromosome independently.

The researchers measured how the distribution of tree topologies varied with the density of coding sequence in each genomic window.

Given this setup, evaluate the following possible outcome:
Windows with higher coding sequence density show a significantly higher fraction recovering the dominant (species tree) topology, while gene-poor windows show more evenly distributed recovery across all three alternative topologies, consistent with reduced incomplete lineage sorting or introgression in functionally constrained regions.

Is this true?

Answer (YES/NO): NO